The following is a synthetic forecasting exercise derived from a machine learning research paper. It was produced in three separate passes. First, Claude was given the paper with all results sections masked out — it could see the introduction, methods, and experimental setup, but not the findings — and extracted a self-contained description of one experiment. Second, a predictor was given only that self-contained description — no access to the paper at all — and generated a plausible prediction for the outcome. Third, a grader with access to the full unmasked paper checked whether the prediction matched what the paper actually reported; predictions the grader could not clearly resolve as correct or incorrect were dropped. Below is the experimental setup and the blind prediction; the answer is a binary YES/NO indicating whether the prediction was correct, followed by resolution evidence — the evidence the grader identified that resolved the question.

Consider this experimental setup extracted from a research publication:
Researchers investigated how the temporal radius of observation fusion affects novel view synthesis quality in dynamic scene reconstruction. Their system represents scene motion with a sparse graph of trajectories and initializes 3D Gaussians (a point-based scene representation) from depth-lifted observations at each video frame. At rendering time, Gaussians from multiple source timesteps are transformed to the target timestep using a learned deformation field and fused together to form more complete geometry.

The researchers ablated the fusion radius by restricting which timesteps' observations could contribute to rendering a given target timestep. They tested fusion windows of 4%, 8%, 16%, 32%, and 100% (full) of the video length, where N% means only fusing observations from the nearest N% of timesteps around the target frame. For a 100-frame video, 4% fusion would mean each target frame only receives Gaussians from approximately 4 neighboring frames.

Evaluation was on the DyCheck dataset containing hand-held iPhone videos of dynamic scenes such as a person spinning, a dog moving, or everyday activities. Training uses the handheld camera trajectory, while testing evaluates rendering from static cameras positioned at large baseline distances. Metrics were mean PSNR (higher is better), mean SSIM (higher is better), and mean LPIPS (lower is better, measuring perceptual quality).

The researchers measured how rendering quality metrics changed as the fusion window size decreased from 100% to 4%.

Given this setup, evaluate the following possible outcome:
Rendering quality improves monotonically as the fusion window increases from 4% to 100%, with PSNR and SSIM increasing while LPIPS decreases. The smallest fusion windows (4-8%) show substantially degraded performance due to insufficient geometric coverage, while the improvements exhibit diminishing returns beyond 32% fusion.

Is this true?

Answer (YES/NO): NO